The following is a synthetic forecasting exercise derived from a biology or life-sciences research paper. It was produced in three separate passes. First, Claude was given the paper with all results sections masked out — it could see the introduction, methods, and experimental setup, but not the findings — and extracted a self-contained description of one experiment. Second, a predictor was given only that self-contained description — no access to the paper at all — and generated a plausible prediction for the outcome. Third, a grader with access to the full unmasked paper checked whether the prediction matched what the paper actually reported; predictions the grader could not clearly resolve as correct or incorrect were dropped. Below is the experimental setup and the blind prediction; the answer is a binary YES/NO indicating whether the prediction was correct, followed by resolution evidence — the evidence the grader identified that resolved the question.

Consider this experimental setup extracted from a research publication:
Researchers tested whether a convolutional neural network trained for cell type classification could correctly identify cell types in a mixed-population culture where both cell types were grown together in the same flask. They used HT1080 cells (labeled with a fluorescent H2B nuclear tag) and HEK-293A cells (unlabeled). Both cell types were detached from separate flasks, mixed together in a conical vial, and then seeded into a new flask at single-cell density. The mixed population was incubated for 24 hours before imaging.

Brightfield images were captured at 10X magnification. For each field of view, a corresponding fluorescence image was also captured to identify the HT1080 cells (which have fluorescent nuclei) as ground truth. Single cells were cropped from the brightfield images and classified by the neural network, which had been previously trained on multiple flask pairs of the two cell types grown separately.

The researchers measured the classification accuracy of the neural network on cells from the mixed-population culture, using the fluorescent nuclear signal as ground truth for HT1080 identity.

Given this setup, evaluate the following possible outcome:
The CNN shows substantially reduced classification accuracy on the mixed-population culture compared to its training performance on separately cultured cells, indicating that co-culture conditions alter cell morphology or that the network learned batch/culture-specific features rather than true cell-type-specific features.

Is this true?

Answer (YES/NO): NO